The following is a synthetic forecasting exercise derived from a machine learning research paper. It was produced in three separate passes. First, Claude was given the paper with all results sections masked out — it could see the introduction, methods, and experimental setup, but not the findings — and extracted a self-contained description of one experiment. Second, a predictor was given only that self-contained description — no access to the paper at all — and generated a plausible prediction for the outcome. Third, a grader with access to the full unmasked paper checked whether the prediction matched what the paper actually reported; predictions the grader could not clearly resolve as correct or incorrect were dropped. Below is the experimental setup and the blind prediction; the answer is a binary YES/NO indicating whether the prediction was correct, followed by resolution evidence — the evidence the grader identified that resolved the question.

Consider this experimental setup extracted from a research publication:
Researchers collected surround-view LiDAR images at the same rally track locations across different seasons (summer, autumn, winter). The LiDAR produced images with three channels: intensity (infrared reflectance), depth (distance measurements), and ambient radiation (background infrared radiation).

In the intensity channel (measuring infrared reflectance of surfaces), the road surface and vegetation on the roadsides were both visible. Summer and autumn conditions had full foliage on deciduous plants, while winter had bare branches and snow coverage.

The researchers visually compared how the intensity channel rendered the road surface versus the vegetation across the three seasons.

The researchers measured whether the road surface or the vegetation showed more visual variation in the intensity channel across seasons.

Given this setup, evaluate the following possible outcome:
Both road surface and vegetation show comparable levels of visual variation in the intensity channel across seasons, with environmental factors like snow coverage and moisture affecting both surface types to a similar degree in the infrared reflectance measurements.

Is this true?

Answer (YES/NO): NO